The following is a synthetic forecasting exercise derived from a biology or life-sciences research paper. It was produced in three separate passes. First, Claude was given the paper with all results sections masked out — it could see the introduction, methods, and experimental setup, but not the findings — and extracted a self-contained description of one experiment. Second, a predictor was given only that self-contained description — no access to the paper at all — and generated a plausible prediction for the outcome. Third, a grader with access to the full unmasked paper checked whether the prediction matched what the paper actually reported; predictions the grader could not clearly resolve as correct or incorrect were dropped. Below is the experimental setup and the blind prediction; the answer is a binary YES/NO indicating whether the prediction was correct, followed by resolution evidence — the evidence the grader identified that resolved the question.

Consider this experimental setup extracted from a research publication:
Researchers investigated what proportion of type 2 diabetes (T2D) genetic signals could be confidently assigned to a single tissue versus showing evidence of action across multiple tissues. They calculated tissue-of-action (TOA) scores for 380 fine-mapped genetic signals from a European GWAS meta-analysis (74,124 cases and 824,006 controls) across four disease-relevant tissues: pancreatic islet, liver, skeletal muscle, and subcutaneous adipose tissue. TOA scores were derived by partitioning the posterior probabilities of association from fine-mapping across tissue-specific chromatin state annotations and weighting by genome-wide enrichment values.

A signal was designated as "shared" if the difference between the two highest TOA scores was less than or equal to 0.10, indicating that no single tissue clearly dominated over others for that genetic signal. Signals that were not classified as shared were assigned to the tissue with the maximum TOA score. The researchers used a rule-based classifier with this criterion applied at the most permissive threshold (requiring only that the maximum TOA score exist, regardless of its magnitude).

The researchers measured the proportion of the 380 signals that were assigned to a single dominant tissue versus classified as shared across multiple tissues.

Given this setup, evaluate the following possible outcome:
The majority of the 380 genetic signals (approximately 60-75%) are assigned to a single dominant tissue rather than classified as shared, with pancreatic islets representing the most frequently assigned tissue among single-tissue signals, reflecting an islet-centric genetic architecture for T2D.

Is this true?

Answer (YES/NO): NO